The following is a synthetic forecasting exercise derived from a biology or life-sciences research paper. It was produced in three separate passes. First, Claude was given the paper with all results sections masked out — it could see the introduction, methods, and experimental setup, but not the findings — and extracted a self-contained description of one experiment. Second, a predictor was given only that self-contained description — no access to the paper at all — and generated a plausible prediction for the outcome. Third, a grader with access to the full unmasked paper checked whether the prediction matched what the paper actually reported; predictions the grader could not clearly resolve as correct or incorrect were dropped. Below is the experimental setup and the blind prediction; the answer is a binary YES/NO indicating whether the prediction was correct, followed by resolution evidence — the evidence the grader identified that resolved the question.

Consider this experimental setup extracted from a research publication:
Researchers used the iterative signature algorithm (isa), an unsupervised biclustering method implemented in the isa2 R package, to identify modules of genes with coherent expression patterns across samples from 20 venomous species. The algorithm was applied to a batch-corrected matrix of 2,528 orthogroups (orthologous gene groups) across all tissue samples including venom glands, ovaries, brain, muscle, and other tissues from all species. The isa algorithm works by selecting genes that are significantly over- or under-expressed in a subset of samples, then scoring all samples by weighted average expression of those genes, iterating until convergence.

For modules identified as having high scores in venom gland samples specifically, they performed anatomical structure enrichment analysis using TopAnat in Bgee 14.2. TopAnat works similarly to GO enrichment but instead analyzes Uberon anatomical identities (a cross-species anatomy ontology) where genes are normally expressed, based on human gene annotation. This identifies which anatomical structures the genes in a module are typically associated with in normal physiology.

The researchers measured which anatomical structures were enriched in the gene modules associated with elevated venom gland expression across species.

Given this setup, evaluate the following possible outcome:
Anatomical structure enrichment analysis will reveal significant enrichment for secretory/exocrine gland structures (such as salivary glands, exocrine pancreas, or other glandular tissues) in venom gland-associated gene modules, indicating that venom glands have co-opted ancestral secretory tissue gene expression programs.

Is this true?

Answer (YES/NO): YES